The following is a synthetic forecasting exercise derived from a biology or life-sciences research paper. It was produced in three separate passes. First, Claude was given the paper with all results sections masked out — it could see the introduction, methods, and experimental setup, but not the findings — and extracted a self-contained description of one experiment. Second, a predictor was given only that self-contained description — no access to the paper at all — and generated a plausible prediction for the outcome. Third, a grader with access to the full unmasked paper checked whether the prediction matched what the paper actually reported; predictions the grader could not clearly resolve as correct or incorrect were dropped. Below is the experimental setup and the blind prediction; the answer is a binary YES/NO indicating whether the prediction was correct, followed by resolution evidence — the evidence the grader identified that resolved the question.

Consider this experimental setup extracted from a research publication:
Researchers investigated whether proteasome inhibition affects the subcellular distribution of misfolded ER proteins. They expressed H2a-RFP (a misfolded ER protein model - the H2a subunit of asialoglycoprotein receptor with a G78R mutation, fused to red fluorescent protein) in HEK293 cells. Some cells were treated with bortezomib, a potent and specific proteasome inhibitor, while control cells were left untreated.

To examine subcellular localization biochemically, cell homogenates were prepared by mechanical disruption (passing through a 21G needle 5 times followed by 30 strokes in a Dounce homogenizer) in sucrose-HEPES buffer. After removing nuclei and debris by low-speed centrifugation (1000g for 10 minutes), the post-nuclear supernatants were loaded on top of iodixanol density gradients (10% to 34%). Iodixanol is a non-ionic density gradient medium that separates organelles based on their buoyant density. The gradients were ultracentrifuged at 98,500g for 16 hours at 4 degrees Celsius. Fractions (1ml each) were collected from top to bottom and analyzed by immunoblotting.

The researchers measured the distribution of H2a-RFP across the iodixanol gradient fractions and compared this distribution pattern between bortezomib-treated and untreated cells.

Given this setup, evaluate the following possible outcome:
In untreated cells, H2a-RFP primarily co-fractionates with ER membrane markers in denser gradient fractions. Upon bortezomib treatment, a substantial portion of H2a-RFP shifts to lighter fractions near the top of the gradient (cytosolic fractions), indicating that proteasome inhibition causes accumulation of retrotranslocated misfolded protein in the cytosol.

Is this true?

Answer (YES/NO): NO